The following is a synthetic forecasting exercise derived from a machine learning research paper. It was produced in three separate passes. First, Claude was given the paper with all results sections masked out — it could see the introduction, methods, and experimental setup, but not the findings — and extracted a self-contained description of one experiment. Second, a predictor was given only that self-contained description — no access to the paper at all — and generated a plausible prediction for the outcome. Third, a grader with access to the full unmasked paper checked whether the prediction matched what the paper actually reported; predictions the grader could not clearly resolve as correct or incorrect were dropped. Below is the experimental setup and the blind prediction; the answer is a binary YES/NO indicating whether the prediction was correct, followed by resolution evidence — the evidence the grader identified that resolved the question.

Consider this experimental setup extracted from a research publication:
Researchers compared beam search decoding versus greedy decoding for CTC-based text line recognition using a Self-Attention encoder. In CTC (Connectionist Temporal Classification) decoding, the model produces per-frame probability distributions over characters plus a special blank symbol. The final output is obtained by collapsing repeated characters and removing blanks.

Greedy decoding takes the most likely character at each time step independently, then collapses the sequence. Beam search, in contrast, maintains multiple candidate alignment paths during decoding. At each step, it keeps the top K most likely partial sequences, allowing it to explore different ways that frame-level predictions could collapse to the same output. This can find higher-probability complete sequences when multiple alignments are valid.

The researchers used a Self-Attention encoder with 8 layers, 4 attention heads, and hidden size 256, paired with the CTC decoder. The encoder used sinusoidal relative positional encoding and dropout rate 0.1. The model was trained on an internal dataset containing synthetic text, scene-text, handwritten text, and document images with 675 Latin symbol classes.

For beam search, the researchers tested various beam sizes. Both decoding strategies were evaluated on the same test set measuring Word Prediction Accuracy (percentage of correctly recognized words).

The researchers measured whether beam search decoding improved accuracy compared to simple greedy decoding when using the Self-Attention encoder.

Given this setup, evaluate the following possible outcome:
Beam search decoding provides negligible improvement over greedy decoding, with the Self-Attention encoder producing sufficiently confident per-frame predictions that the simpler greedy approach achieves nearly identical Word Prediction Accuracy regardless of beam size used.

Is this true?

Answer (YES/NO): YES